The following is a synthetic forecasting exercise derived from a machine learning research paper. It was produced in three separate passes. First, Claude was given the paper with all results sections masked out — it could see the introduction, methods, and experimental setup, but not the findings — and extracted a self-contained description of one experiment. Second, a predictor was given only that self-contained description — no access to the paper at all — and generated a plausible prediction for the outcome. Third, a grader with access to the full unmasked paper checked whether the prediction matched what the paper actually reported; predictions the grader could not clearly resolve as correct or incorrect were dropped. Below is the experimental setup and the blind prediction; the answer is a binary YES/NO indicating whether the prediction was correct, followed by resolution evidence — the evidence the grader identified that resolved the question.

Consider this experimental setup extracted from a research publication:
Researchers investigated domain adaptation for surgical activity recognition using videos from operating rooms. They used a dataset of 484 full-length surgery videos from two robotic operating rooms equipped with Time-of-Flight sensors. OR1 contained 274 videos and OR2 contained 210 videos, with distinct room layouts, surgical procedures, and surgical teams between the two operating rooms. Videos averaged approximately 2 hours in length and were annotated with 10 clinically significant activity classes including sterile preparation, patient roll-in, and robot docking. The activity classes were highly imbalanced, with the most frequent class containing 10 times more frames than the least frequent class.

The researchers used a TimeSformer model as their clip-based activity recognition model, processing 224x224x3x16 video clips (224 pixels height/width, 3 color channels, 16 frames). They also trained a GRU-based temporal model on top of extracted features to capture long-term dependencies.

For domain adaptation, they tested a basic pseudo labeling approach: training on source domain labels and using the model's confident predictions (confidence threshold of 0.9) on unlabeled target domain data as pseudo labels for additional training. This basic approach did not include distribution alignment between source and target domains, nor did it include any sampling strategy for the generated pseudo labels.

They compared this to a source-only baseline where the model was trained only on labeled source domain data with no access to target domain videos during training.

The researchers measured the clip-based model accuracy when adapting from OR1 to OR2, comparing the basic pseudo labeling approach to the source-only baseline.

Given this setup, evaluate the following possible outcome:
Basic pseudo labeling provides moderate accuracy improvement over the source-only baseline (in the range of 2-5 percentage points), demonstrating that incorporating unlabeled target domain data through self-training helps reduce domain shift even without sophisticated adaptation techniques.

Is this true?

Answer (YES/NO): NO